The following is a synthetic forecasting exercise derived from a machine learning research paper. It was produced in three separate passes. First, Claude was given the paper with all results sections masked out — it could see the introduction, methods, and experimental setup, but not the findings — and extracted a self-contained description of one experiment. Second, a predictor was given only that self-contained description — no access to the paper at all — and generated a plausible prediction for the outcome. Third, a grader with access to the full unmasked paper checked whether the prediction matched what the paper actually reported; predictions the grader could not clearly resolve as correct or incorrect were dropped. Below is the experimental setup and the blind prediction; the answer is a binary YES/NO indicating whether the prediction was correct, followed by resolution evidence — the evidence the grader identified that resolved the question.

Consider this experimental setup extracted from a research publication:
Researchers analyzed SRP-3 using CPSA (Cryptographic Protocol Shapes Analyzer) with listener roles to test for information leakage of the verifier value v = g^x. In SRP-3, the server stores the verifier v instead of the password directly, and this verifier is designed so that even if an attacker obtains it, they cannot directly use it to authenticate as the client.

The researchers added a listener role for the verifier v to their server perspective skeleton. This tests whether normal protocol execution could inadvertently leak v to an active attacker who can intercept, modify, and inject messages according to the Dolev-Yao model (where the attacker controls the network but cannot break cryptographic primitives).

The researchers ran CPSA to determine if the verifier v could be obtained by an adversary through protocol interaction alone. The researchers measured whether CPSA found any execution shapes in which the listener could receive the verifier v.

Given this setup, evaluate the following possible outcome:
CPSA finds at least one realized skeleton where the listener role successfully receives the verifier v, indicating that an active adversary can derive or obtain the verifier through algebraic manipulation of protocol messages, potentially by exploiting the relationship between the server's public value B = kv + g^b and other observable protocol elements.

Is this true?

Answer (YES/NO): NO